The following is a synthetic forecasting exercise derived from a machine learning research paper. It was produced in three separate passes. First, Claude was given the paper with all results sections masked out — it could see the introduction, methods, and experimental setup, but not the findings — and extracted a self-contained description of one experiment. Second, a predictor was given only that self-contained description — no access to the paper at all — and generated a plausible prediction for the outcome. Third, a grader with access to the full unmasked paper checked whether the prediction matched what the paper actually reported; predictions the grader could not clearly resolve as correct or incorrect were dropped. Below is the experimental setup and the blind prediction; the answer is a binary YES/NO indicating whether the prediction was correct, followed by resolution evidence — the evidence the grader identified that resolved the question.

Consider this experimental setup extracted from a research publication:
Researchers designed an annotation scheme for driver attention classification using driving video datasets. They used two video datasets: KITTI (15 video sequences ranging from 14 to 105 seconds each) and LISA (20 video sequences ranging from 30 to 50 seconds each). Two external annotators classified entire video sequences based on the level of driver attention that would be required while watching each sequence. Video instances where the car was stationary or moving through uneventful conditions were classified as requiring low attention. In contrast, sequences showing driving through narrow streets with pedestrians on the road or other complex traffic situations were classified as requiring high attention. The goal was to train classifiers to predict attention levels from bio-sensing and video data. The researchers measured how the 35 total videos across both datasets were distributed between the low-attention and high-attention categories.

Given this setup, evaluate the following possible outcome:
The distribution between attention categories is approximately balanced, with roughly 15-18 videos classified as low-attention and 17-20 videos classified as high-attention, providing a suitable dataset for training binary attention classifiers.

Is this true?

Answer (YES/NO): NO